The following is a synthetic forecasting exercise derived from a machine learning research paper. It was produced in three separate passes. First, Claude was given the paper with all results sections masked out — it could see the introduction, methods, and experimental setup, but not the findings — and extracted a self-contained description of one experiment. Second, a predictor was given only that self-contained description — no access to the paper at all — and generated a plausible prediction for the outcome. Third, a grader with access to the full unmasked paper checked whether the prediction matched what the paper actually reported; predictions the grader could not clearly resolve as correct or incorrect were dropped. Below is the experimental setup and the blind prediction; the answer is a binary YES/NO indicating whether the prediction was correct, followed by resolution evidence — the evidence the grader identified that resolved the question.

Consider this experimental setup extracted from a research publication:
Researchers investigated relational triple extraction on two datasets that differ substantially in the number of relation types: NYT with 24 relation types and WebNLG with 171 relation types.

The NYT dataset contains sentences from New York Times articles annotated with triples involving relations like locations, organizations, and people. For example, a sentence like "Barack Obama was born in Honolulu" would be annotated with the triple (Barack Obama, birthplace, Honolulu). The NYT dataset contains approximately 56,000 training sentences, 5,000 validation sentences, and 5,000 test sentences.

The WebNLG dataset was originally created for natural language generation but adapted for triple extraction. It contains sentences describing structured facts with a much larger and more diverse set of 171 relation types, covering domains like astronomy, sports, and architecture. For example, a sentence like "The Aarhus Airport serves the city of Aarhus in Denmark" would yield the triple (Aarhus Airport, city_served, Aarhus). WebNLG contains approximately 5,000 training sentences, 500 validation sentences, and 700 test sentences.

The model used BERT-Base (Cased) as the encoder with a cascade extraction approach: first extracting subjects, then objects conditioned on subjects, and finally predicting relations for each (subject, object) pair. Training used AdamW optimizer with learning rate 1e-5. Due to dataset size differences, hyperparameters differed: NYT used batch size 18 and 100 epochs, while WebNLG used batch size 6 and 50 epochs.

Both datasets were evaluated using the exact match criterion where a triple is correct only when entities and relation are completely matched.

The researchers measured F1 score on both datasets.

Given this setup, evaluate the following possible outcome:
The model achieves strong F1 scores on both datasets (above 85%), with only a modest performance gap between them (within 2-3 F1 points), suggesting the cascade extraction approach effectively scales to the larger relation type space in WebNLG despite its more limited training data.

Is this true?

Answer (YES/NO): NO